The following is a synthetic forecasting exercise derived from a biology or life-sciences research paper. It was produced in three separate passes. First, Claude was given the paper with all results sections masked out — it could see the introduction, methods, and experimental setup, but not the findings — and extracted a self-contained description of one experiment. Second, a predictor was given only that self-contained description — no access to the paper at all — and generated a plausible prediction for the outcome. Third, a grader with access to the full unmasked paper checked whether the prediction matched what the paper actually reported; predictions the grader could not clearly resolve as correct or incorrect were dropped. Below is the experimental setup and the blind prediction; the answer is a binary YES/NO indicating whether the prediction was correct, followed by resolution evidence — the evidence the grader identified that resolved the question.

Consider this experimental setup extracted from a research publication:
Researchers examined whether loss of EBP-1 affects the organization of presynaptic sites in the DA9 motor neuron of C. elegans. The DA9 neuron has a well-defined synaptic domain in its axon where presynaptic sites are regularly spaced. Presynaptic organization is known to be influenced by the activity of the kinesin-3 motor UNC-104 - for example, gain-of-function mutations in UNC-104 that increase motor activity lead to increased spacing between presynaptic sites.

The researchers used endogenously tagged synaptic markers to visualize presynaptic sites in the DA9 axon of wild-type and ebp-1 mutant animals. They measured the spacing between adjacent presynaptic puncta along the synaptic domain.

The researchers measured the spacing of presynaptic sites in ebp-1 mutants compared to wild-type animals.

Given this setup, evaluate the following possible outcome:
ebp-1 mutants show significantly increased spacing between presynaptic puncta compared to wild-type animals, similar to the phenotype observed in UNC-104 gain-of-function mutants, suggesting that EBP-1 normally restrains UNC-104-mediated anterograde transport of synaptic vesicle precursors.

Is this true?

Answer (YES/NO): NO